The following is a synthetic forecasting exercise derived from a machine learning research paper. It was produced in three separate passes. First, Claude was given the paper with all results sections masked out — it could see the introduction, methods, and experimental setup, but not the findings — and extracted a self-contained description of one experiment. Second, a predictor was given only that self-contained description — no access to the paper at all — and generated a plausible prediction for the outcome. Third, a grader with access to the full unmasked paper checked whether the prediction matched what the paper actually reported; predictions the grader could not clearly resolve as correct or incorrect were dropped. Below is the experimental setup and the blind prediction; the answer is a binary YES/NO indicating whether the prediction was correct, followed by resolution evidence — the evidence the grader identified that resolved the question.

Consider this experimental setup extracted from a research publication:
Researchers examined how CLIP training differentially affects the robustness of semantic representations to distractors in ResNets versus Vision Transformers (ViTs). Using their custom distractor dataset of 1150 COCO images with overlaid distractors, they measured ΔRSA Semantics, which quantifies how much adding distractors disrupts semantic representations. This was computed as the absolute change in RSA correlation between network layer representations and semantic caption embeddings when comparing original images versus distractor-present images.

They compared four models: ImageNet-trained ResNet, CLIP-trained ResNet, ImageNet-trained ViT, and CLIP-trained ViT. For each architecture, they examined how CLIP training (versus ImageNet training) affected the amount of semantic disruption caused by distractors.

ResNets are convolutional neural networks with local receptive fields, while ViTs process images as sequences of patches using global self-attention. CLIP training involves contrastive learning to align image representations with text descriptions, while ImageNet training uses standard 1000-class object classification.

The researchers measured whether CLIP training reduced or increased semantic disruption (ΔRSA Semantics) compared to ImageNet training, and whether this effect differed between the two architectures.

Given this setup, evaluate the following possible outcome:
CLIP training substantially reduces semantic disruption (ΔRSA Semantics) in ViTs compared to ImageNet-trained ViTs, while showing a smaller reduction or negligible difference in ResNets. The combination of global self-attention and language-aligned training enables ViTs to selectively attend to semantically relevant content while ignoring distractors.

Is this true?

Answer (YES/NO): NO